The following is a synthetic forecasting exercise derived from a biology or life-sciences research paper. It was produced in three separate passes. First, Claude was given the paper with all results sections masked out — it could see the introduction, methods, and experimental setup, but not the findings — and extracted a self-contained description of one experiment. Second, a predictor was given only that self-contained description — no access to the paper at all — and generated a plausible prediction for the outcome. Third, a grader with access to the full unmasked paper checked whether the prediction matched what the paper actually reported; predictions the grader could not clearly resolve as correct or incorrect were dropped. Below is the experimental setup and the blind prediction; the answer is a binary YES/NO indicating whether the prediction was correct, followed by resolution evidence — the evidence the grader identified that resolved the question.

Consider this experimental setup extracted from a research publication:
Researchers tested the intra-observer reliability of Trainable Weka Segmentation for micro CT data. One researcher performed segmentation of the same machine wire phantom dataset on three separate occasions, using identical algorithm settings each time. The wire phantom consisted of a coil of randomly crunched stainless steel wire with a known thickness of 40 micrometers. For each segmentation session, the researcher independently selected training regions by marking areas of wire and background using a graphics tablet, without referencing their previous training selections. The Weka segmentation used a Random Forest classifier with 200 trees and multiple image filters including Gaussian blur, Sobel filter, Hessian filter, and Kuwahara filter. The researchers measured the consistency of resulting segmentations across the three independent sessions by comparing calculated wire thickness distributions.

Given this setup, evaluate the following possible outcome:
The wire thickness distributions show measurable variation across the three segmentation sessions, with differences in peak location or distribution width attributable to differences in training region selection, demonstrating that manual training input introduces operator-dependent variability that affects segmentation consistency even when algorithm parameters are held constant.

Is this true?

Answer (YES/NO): NO